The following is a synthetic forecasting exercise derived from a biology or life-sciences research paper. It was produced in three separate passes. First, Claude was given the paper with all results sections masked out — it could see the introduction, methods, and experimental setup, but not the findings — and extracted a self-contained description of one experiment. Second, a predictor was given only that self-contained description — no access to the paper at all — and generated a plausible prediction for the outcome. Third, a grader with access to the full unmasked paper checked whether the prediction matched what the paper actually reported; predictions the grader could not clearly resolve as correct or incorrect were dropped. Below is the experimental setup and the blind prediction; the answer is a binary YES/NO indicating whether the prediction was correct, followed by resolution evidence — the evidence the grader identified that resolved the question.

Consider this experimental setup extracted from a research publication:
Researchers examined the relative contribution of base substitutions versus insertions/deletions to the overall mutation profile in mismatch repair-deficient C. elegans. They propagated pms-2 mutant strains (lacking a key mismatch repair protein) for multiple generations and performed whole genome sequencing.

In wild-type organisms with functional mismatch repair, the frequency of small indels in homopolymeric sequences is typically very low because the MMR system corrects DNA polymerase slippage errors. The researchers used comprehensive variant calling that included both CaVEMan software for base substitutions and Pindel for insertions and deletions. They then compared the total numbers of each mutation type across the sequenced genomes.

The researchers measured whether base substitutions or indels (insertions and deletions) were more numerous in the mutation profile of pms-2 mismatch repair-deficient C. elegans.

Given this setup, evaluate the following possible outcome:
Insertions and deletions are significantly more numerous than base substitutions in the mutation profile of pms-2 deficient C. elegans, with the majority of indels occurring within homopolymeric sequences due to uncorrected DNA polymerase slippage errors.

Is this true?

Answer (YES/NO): YES